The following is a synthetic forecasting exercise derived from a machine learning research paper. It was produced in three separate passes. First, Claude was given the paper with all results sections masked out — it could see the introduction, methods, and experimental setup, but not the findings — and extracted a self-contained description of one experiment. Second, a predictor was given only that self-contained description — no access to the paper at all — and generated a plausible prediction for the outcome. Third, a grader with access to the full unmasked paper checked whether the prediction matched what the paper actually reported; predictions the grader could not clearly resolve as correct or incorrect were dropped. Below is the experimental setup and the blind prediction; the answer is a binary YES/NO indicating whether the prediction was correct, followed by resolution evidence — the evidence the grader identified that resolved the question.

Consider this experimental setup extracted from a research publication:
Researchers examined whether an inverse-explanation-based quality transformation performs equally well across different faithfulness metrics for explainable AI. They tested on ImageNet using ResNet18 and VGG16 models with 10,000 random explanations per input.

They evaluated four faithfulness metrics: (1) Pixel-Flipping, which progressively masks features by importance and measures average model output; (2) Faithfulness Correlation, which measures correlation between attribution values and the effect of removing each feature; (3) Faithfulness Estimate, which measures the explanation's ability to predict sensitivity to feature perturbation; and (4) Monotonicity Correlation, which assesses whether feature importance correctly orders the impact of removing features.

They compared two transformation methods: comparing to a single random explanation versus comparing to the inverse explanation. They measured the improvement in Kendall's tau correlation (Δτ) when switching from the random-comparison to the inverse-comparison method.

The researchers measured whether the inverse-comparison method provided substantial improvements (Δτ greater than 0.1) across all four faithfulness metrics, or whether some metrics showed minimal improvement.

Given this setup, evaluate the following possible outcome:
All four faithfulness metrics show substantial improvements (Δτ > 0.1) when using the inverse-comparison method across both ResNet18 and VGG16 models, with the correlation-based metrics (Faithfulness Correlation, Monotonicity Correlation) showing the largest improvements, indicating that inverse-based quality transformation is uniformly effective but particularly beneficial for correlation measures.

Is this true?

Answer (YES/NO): NO